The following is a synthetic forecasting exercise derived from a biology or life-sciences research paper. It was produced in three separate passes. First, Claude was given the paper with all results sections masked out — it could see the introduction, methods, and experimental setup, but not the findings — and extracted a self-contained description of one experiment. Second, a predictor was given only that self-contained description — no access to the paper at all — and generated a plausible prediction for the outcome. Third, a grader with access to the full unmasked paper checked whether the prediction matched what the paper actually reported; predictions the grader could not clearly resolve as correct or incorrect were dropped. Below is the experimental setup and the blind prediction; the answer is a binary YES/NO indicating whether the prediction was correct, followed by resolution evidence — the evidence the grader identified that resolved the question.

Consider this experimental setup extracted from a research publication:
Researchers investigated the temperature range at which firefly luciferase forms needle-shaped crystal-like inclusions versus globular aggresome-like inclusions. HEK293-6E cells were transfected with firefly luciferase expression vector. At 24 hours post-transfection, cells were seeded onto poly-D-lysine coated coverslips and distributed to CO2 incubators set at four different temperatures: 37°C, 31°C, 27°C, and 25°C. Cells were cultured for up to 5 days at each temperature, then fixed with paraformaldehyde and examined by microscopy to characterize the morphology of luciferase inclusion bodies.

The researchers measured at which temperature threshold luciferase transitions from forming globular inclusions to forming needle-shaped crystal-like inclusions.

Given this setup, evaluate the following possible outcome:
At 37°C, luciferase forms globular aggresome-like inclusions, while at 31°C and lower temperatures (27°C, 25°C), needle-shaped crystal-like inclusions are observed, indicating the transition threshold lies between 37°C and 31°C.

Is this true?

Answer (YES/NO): YES